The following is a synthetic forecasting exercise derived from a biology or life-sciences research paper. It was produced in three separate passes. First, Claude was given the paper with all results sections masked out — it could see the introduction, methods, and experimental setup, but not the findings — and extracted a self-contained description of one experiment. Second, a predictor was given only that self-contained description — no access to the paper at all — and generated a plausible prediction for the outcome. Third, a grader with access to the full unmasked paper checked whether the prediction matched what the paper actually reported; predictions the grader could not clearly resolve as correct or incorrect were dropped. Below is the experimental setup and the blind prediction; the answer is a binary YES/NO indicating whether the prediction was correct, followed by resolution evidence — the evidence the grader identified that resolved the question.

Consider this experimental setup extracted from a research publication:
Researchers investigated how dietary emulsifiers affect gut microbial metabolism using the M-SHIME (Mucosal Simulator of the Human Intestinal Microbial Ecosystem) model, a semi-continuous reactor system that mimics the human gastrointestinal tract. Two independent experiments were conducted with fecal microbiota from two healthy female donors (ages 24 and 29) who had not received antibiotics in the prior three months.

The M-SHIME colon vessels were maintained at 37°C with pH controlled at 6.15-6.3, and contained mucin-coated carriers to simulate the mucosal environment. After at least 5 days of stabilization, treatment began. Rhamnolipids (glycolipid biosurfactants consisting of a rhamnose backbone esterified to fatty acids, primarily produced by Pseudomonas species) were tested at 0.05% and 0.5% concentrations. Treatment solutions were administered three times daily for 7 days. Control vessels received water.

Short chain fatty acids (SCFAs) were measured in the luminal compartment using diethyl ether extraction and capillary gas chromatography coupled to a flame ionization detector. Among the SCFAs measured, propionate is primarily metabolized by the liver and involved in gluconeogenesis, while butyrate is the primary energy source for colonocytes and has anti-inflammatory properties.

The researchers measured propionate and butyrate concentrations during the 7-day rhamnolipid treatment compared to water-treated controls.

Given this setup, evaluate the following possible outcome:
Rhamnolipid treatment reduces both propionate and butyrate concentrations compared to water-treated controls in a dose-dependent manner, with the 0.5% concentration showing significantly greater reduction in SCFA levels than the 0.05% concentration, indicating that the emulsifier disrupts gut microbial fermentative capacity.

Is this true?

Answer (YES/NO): NO